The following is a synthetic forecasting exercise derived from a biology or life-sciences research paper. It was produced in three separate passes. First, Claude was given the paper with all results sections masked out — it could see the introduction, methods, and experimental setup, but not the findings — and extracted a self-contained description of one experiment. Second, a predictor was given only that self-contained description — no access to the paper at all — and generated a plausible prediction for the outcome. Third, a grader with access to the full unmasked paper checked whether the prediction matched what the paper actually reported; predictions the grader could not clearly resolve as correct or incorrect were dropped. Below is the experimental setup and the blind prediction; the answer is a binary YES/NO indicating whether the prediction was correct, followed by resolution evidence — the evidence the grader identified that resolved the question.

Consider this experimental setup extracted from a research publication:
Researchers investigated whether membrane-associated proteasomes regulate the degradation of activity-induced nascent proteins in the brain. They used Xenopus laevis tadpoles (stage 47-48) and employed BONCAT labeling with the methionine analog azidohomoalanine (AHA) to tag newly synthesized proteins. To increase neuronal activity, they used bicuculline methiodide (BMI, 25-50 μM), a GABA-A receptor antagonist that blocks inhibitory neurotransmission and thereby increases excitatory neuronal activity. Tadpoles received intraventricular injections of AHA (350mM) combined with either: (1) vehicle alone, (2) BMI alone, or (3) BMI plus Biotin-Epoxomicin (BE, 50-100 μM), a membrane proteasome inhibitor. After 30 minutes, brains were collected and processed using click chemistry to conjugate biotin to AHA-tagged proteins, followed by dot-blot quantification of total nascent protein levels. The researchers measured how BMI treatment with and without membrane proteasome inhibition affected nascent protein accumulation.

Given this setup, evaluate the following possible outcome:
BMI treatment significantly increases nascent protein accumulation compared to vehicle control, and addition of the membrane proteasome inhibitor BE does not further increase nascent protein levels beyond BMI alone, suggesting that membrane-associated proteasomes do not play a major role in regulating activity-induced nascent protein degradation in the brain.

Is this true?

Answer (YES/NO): NO